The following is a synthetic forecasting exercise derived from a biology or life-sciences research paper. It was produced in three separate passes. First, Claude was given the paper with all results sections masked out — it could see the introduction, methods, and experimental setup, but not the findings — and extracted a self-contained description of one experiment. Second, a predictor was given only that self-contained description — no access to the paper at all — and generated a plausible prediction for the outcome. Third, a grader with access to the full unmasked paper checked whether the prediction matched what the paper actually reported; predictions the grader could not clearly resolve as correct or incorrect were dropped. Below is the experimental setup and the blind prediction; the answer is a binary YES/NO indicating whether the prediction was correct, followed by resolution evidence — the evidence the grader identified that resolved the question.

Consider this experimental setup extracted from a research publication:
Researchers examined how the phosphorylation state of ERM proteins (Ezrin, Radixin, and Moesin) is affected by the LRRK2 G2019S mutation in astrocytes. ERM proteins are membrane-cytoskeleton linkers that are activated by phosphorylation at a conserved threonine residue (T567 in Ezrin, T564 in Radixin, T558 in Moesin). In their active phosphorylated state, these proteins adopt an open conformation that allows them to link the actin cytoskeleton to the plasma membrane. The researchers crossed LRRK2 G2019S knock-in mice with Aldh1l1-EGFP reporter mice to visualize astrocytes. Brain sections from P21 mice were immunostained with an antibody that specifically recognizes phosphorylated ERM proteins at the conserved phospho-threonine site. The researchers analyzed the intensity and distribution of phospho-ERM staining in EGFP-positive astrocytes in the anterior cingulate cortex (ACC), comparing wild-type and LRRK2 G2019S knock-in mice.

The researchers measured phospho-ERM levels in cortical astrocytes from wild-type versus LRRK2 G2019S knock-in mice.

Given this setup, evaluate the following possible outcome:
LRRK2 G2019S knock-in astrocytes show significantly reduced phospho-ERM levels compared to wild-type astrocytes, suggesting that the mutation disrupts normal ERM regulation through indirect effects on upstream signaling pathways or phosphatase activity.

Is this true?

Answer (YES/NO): NO